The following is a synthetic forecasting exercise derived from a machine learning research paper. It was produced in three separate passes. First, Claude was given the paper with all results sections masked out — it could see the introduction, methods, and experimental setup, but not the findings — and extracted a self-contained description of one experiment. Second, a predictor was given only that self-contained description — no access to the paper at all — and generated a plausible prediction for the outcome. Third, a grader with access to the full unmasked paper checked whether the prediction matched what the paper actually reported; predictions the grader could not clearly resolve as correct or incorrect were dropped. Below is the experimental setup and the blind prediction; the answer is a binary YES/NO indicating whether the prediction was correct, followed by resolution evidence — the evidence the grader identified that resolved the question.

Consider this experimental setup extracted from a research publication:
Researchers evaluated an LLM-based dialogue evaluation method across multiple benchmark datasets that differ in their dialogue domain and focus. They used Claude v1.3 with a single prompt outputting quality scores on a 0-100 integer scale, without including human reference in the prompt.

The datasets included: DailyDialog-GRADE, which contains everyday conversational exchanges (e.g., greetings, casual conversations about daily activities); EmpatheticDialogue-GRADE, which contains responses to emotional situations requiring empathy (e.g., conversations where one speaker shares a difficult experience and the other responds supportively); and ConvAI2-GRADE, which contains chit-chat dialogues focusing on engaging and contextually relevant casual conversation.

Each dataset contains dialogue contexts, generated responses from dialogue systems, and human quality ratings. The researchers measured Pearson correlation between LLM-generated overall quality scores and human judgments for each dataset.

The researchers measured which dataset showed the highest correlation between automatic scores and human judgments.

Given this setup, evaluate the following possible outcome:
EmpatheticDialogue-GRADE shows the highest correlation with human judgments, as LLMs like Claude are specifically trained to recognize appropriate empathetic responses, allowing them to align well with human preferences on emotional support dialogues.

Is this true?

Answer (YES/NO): NO